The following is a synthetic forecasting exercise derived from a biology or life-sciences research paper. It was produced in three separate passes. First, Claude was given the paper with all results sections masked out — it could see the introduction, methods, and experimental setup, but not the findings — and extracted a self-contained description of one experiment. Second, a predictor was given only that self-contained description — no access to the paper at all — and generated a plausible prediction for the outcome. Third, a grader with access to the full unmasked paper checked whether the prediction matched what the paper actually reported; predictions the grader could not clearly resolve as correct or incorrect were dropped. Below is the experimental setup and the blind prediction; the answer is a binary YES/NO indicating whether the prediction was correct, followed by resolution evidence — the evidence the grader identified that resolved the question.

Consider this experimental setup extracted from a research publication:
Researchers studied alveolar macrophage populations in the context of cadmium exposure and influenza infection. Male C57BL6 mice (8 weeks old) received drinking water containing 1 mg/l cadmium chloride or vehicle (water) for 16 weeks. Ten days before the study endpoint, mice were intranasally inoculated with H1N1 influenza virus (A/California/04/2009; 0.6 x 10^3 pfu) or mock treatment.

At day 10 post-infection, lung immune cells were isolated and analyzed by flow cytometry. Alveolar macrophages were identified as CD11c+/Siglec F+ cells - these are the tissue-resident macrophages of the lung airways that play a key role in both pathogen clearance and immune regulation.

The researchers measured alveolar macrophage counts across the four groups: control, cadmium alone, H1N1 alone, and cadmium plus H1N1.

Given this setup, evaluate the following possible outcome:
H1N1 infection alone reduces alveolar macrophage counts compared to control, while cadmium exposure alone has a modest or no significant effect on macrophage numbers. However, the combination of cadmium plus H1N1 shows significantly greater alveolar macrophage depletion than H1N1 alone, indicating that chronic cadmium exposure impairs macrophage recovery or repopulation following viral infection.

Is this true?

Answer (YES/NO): NO